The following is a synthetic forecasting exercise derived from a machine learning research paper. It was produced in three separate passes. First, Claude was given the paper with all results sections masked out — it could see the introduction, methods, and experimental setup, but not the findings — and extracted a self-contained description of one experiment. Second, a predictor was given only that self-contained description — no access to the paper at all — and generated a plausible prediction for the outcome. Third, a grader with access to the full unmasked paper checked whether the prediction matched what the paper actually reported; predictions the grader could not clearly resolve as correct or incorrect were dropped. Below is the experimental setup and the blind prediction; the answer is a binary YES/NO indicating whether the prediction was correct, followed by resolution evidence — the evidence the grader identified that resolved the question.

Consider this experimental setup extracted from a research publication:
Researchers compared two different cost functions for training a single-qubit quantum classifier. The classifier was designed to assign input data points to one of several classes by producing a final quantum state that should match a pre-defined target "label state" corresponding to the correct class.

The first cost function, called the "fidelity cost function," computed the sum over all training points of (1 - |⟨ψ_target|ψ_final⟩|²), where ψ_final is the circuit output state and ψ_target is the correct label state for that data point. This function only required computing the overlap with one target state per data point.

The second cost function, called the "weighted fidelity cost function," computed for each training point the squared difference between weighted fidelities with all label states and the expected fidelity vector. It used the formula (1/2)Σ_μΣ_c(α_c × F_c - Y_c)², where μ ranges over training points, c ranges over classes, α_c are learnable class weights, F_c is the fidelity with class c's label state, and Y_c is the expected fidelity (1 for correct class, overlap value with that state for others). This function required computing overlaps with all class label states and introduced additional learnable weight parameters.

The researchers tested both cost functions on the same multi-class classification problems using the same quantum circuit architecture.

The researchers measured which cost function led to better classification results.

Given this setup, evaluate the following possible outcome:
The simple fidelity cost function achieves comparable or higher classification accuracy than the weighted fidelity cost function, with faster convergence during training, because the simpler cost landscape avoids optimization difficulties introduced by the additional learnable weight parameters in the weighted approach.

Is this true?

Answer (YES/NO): NO